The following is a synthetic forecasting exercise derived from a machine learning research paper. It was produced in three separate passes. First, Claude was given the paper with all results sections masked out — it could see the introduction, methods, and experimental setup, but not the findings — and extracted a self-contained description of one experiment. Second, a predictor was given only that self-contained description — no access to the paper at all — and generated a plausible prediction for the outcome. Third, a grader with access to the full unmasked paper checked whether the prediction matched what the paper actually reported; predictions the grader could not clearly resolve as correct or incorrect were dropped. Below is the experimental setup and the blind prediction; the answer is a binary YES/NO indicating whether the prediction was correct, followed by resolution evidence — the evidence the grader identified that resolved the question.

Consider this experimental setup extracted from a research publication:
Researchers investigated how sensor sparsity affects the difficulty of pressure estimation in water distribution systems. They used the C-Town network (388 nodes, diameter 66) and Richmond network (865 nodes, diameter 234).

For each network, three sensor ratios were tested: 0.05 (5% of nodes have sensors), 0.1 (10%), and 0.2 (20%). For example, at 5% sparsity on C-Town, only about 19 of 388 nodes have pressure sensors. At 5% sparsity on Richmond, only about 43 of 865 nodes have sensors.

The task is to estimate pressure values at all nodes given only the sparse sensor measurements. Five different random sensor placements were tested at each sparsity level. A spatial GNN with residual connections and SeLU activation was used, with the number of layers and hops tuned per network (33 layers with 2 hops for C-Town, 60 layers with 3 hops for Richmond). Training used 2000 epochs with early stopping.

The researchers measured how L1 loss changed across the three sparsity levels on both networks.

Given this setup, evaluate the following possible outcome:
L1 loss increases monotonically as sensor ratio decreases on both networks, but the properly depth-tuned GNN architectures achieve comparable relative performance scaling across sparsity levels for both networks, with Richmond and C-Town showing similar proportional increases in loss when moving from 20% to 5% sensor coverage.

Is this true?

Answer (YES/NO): NO